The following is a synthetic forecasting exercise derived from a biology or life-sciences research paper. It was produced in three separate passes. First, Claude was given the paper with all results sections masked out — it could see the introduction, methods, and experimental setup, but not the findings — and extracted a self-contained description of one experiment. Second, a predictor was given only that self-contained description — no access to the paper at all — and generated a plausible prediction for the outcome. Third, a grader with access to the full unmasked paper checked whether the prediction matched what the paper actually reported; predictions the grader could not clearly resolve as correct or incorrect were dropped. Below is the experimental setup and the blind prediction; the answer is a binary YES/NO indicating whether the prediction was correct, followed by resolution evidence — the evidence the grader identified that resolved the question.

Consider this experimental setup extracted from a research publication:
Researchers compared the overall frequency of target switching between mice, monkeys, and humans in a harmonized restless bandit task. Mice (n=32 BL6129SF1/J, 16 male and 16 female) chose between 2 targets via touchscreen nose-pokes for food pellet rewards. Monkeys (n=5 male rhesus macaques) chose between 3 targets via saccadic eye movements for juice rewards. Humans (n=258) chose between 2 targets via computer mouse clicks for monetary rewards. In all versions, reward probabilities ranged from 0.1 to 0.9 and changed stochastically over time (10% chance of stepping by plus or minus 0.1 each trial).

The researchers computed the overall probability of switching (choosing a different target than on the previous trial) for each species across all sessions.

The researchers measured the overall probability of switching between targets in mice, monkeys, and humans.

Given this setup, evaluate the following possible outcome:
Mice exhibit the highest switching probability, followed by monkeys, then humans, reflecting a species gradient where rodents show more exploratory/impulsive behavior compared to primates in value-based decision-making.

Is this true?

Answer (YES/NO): NO